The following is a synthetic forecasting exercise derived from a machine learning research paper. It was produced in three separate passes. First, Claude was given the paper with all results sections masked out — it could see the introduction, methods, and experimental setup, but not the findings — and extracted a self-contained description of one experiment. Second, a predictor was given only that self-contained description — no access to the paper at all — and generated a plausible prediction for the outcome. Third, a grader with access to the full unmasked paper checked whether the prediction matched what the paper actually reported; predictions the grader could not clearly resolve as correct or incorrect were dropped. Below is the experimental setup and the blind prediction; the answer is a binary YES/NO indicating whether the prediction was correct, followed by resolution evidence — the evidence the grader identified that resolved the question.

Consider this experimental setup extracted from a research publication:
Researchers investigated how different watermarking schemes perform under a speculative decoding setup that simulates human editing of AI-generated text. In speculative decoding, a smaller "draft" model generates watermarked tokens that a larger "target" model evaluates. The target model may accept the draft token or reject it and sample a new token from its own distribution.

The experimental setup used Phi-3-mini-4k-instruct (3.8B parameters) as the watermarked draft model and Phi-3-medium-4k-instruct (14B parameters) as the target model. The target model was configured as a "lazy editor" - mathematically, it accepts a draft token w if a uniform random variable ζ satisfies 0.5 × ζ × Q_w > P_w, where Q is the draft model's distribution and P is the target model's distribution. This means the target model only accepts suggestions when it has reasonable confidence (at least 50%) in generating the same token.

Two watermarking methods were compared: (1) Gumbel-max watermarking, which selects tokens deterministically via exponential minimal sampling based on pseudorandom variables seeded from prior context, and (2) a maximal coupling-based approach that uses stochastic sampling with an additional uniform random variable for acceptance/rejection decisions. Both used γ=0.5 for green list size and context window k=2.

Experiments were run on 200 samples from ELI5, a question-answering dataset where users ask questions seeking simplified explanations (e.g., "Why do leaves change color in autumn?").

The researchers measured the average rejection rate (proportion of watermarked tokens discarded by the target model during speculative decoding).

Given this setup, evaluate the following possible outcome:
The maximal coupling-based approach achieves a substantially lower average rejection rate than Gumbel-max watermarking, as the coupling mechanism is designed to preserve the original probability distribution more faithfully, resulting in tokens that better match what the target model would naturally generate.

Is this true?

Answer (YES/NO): YES